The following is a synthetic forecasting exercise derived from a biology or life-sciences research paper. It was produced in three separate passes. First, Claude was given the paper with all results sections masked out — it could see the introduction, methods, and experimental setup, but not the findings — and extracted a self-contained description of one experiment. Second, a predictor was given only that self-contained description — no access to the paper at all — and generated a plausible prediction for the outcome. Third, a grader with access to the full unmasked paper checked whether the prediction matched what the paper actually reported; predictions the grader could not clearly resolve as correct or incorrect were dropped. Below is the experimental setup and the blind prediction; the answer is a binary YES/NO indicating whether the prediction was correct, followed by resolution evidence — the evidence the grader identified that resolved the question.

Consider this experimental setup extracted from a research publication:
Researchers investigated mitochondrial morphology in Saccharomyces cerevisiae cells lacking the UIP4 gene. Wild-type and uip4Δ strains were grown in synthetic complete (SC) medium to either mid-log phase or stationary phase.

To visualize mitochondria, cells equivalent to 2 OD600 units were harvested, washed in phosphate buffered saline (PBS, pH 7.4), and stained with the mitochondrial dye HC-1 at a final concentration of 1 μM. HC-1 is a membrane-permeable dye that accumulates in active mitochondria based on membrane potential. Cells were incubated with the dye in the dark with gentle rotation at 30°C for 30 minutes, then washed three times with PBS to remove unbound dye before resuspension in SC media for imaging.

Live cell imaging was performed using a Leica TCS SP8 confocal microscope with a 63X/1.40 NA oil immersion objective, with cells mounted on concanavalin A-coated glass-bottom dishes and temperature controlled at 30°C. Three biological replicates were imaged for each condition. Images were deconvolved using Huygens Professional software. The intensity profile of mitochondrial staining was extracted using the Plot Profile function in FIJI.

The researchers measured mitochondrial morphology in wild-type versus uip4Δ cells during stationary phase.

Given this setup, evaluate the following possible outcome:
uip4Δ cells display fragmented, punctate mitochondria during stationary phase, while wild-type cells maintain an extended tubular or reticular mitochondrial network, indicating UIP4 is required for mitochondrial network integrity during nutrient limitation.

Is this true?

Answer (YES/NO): NO